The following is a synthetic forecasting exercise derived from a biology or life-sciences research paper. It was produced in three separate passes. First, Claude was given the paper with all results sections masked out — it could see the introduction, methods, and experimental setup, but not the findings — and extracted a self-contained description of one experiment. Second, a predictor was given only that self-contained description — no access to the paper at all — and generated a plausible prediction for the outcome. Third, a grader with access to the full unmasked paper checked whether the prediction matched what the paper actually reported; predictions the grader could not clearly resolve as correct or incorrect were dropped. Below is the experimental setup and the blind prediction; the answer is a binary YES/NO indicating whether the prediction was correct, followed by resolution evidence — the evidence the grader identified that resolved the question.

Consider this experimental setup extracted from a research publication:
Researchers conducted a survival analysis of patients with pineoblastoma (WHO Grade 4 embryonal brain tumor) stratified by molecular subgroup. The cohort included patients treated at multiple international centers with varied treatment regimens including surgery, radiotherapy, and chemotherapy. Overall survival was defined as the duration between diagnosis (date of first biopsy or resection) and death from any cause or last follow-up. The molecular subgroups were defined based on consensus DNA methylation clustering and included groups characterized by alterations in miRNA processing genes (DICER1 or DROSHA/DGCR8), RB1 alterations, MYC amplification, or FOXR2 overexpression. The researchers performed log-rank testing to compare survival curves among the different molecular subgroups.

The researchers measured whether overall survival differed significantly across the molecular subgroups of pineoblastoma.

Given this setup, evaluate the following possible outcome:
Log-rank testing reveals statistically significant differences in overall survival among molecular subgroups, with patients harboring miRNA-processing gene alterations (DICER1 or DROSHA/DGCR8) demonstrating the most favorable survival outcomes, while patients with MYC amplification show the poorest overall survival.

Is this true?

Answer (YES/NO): YES